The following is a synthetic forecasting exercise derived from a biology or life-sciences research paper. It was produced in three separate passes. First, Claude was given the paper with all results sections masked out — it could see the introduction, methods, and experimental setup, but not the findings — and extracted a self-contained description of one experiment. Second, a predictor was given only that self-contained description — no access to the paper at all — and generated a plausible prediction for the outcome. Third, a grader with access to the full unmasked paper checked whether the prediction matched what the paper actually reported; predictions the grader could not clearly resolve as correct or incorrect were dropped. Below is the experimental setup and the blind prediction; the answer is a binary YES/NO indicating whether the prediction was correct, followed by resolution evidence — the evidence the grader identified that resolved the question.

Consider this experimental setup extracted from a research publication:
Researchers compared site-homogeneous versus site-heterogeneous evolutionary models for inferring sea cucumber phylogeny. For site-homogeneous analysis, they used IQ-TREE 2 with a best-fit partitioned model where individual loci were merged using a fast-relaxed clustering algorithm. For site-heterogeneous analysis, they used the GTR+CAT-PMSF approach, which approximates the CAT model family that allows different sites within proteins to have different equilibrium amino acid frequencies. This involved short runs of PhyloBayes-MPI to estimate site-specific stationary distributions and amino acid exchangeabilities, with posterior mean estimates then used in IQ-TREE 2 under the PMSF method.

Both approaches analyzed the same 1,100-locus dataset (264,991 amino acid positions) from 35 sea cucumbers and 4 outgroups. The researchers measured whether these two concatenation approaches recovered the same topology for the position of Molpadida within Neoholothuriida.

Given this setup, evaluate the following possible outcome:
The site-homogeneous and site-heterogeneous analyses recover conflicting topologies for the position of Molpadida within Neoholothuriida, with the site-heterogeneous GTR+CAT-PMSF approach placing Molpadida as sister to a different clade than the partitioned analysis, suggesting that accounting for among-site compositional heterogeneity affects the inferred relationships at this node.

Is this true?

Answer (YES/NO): YES